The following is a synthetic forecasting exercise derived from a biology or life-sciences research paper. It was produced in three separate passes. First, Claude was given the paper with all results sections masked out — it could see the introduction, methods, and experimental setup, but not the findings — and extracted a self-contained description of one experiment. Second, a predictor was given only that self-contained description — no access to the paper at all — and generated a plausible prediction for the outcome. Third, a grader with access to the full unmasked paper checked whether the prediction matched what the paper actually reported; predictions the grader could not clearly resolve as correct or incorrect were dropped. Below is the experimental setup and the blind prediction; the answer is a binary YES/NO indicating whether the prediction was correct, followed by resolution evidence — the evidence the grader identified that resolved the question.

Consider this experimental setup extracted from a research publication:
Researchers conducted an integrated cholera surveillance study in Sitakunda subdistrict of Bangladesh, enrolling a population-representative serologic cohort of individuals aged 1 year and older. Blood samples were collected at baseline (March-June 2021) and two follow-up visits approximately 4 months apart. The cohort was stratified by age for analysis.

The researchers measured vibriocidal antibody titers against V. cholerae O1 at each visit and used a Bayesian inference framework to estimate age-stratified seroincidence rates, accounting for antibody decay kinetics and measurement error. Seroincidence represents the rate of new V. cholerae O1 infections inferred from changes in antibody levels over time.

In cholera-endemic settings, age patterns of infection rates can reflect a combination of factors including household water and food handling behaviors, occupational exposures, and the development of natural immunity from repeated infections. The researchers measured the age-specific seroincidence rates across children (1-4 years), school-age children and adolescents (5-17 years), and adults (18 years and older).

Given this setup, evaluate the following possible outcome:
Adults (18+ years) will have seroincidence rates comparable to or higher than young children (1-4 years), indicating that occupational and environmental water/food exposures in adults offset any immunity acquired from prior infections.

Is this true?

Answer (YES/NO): YES